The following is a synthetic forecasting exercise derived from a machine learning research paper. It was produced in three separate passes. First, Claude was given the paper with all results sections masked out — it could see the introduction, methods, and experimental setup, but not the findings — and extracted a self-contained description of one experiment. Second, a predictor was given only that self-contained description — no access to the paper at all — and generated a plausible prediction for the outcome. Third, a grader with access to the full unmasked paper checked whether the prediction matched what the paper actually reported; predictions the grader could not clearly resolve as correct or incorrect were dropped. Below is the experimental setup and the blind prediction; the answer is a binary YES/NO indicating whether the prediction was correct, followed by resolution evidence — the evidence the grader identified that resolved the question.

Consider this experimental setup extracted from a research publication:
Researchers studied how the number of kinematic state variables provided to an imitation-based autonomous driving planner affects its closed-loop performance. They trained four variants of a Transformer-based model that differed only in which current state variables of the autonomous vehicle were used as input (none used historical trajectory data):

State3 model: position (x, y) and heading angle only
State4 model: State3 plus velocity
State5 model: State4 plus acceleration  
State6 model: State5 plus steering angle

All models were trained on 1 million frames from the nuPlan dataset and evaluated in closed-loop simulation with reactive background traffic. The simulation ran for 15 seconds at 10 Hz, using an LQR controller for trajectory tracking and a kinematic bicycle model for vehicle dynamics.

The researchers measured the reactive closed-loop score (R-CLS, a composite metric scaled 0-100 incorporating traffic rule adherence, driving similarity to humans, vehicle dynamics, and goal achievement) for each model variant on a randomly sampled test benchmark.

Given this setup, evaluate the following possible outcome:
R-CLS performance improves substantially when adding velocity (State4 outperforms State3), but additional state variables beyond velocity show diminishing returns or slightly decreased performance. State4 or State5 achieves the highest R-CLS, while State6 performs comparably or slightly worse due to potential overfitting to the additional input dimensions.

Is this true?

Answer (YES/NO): NO